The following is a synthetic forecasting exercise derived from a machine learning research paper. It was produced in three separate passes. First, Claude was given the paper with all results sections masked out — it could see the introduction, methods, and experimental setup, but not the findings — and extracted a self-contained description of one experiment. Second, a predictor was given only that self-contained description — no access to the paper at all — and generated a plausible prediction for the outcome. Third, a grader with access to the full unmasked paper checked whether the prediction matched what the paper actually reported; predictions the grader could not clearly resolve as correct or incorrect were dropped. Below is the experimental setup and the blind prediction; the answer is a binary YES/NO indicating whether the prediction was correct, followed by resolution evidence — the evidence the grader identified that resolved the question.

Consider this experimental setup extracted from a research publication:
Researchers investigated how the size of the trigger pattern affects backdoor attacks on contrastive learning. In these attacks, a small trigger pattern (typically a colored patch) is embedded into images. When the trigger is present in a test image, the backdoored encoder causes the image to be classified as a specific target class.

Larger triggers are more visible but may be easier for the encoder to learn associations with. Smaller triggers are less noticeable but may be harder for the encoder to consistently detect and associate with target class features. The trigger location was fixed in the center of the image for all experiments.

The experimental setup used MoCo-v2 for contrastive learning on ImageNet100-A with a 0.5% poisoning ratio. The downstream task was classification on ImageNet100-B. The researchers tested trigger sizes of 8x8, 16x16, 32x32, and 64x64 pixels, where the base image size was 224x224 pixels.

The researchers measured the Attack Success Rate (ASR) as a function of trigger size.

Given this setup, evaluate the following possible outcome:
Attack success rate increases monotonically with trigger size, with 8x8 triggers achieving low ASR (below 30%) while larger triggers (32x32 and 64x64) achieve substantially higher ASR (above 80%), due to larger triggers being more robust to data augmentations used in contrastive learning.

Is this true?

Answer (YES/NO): NO